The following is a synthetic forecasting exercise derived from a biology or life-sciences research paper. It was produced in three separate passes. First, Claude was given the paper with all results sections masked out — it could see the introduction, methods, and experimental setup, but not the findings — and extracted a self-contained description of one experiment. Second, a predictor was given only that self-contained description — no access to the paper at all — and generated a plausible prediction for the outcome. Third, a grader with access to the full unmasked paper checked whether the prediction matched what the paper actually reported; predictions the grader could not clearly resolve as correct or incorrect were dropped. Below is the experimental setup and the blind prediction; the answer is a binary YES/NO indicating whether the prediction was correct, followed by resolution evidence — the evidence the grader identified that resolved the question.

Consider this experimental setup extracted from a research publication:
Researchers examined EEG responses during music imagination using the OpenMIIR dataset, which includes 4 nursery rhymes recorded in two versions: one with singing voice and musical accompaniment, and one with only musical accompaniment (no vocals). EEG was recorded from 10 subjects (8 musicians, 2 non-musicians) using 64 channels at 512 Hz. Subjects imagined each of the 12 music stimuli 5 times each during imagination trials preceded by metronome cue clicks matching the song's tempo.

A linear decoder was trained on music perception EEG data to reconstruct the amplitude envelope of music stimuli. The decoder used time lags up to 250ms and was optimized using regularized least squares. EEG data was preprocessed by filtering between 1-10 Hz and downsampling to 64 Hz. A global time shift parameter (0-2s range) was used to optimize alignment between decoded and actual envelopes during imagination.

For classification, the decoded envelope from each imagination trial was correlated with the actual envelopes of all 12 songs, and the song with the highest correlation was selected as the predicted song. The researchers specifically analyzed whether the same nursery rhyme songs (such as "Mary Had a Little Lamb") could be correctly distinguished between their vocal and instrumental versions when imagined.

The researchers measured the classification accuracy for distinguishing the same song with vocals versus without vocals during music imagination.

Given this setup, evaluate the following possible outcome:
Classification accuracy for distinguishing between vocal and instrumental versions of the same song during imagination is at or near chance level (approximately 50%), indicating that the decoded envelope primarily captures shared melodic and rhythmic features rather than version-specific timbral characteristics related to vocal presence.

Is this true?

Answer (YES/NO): NO